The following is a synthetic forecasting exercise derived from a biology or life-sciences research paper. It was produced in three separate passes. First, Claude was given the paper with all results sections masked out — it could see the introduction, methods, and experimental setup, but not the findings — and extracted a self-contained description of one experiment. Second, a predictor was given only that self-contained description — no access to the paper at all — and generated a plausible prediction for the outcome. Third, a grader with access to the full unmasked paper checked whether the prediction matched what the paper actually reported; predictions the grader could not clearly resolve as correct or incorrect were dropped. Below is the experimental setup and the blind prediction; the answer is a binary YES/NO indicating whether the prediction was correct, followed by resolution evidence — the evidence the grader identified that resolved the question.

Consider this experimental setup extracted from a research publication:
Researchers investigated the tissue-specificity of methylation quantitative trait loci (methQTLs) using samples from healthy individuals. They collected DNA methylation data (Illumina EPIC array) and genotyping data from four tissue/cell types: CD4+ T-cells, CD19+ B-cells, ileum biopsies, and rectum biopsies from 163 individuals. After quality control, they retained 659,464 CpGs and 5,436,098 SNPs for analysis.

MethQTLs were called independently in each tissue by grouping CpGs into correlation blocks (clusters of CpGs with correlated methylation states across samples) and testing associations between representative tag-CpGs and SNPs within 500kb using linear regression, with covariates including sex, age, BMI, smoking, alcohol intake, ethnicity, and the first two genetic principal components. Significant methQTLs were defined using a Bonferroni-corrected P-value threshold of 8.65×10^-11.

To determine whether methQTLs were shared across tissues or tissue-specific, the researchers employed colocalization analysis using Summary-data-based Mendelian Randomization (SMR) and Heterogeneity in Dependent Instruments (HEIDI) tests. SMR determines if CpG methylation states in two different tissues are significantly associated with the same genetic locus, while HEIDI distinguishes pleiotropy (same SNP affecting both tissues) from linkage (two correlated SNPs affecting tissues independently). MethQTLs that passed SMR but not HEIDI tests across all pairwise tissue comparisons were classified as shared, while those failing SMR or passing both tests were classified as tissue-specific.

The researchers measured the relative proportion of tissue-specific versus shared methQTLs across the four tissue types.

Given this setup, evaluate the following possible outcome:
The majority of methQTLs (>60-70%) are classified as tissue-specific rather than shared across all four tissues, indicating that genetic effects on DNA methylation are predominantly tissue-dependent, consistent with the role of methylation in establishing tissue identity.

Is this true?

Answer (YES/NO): NO